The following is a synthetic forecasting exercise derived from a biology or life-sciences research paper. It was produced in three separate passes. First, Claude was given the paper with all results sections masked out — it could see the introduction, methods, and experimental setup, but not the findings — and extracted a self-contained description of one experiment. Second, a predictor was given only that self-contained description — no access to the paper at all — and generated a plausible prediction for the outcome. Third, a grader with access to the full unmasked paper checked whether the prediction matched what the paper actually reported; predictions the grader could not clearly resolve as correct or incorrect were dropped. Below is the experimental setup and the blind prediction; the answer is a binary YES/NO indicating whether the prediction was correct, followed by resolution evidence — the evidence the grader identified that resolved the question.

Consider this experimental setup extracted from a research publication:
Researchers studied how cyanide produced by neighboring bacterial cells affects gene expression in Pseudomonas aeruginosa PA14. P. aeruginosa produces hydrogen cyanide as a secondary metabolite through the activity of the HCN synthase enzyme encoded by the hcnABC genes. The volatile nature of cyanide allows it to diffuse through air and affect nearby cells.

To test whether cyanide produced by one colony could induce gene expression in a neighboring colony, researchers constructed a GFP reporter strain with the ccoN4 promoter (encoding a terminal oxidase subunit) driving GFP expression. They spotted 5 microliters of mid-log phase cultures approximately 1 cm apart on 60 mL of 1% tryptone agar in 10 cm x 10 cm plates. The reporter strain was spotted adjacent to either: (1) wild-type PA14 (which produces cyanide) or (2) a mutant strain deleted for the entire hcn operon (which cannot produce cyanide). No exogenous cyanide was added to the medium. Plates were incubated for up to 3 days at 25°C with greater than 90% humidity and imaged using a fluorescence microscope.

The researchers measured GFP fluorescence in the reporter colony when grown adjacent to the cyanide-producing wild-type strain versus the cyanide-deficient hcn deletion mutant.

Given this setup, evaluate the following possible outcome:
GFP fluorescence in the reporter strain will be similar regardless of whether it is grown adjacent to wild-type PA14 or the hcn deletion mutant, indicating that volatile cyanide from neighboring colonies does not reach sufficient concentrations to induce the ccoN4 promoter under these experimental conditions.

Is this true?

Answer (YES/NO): NO